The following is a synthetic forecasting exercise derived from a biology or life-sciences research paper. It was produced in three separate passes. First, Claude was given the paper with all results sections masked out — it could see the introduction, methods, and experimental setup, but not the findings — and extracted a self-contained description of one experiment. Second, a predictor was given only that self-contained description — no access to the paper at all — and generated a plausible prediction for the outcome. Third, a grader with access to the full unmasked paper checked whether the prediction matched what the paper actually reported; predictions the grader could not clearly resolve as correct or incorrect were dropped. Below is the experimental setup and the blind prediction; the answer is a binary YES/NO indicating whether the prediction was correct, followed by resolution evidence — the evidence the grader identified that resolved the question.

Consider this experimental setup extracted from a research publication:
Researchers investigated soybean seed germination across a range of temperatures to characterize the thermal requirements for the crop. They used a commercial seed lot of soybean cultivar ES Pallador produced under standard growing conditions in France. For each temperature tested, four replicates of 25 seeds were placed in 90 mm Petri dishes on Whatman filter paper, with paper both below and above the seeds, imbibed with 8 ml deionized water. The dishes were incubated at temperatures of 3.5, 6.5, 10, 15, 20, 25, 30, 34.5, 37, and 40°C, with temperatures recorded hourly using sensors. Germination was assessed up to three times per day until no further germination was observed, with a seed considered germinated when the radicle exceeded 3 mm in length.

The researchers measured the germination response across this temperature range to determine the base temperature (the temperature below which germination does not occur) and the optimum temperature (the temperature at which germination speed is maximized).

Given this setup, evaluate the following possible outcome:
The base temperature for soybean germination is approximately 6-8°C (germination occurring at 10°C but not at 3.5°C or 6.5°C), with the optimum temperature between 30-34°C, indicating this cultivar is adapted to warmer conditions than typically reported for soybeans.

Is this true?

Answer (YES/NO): NO